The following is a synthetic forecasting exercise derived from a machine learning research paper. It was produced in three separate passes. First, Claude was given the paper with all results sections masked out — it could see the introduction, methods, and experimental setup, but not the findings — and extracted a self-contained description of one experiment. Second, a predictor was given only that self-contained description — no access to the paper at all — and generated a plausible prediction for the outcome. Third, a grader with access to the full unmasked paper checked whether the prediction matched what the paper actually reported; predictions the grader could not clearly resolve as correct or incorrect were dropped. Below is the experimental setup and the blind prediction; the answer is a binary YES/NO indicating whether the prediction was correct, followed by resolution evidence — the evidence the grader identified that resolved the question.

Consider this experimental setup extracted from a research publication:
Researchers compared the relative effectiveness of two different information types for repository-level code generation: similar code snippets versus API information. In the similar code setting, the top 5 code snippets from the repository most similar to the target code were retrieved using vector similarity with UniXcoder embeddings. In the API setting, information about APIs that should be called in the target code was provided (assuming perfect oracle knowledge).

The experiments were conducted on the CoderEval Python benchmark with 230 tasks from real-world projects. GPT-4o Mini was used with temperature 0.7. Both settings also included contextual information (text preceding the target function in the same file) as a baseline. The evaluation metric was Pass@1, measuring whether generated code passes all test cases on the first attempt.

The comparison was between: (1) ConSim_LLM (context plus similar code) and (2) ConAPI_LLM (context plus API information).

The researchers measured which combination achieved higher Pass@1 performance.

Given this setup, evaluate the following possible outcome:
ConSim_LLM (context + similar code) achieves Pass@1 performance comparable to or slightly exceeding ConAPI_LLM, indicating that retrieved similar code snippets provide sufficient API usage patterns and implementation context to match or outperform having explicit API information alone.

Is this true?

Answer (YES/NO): NO